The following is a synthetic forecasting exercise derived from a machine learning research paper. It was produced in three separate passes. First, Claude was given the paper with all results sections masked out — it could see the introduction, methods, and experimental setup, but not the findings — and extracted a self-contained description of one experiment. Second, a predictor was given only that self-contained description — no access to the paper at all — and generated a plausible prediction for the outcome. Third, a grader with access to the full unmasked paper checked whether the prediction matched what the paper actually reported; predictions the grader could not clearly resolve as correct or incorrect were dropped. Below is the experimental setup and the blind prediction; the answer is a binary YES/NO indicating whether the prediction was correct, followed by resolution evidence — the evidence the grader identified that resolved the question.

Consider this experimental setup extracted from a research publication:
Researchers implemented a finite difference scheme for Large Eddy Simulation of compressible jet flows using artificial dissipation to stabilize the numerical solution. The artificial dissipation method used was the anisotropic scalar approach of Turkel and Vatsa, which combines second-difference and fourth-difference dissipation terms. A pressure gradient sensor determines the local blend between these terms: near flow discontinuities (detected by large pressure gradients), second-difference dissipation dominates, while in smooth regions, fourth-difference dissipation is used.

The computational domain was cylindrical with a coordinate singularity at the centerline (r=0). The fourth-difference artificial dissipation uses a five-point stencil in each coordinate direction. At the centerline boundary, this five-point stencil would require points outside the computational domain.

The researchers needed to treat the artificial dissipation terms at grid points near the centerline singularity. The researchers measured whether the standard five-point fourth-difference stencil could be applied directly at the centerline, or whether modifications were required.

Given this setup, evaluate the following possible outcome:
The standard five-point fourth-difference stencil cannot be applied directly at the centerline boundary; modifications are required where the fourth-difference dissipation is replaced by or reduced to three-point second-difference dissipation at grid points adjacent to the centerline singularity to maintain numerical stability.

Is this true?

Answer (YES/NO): NO